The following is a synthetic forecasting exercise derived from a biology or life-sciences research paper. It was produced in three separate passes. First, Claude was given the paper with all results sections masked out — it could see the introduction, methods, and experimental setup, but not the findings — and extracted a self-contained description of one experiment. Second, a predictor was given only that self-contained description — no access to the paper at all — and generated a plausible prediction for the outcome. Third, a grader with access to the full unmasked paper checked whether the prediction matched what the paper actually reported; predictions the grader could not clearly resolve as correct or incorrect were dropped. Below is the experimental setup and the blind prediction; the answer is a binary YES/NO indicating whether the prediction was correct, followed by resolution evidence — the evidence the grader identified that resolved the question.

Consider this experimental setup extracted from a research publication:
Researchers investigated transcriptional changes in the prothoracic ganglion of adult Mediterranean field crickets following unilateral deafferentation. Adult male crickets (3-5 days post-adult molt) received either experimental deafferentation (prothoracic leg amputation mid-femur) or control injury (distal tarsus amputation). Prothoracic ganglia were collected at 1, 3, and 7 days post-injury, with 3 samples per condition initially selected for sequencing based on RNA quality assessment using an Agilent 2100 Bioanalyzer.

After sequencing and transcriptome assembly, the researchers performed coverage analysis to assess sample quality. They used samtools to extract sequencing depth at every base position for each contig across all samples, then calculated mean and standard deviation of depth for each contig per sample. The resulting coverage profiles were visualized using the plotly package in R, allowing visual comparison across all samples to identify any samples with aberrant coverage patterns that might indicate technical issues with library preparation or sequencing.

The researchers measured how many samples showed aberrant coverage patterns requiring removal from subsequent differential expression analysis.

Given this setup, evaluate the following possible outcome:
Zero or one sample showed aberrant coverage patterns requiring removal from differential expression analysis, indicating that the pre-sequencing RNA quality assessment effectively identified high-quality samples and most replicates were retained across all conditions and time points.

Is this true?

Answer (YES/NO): NO